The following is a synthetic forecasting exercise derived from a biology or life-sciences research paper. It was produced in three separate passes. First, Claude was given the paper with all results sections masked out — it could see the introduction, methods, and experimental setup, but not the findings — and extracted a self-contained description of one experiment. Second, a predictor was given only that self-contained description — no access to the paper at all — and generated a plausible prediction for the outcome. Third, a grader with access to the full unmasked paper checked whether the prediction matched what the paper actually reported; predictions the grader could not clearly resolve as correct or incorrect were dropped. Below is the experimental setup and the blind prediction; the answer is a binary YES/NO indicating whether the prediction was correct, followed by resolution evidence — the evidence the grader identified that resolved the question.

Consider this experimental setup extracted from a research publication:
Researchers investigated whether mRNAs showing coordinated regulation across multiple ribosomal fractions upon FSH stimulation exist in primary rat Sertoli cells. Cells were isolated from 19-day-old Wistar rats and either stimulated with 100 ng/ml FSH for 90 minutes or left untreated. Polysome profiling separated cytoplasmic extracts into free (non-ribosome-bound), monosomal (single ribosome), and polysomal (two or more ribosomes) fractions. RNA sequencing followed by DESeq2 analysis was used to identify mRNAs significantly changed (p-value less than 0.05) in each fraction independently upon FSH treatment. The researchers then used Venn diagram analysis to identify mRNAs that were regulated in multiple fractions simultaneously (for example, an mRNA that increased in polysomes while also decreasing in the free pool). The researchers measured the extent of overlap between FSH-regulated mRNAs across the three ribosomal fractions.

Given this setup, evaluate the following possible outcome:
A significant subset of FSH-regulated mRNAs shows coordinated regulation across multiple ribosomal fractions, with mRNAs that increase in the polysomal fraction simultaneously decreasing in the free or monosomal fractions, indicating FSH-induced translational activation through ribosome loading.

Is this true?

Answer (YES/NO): NO